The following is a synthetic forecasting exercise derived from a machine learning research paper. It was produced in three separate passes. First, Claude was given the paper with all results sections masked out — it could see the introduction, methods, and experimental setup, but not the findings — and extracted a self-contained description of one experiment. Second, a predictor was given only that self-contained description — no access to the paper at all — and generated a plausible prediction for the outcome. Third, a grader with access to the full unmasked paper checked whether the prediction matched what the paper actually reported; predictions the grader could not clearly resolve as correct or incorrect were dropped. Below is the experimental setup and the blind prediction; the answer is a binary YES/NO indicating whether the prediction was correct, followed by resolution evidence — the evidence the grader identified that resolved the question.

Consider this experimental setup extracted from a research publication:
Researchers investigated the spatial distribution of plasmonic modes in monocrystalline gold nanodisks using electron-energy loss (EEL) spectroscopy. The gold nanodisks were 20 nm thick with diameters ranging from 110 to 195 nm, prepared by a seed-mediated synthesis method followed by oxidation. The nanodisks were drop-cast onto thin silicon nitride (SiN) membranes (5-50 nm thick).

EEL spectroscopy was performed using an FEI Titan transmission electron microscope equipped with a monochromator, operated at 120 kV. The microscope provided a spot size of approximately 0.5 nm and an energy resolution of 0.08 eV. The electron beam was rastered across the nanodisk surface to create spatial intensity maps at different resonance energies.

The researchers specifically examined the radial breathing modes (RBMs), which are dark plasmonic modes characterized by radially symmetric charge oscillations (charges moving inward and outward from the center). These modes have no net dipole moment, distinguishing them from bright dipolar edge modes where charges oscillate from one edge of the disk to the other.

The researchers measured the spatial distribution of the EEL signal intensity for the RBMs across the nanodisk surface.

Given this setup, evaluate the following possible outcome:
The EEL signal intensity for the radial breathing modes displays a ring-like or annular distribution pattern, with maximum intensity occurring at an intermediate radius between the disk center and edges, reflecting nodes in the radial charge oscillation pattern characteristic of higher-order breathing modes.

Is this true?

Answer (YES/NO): NO